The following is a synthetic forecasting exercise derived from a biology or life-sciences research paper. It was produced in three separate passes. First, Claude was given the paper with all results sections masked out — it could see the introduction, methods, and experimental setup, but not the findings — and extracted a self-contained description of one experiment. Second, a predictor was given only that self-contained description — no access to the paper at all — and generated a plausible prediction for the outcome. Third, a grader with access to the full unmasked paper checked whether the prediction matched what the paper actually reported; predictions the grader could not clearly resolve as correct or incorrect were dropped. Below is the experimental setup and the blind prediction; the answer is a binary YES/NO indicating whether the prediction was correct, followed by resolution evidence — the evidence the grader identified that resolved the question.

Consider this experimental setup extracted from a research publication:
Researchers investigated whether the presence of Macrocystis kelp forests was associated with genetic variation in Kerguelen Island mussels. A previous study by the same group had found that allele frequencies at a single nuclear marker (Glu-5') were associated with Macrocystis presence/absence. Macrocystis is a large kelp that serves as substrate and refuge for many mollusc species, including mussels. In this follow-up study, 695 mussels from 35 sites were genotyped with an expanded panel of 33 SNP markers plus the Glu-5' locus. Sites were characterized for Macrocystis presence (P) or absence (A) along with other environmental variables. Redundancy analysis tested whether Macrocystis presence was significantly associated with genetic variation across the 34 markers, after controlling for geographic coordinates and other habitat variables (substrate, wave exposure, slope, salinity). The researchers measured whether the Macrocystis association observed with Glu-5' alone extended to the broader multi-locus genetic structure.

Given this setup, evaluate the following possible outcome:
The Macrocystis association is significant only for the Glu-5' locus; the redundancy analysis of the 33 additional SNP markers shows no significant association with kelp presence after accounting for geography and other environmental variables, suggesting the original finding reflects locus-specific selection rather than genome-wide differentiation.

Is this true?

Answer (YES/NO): NO